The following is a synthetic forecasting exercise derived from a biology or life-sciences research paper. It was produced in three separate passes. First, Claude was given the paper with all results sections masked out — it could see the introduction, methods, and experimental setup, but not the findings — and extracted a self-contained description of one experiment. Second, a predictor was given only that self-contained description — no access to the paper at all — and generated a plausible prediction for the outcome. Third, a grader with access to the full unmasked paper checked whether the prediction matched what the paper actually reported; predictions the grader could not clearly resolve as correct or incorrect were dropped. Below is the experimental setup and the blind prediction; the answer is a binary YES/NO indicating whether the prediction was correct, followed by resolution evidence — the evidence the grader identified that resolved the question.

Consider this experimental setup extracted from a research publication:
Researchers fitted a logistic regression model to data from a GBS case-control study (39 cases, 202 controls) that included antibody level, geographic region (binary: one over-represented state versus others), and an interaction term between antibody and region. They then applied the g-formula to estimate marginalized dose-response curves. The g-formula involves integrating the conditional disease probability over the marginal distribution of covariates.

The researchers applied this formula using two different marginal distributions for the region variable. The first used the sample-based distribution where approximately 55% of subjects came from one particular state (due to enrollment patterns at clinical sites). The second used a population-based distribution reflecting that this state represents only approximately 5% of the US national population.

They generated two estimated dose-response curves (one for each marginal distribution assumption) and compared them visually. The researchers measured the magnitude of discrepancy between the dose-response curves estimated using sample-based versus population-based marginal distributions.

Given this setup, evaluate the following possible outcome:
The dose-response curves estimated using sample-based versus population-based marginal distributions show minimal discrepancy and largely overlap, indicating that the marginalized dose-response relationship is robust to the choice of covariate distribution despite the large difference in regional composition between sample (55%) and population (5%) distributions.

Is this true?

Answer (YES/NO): NO